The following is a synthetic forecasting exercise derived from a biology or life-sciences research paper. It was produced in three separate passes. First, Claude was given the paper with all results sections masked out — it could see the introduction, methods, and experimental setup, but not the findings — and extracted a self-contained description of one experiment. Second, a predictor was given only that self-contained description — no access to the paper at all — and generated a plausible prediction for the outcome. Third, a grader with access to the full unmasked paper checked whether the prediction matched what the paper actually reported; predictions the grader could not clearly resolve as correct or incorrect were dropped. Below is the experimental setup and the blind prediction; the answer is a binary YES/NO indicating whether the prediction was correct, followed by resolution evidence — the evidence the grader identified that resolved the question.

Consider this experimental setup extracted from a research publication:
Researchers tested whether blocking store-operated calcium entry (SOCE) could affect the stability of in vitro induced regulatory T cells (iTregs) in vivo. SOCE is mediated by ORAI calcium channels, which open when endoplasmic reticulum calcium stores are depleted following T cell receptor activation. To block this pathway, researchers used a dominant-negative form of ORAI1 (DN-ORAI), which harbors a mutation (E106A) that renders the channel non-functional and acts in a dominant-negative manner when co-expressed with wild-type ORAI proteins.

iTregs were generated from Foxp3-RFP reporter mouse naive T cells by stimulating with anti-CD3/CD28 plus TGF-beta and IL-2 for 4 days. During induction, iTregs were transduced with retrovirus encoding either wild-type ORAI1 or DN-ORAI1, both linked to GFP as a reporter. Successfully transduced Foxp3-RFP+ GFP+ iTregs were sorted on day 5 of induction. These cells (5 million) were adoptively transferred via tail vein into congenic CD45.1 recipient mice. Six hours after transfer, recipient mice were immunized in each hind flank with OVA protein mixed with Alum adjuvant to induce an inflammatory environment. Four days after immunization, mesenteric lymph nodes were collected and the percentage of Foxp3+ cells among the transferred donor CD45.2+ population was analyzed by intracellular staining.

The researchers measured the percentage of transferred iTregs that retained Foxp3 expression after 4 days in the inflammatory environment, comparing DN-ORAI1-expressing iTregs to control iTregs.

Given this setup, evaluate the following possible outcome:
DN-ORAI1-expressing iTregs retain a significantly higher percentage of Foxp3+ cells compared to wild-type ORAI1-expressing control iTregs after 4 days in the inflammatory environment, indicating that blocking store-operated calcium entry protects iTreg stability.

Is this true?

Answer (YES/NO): YES